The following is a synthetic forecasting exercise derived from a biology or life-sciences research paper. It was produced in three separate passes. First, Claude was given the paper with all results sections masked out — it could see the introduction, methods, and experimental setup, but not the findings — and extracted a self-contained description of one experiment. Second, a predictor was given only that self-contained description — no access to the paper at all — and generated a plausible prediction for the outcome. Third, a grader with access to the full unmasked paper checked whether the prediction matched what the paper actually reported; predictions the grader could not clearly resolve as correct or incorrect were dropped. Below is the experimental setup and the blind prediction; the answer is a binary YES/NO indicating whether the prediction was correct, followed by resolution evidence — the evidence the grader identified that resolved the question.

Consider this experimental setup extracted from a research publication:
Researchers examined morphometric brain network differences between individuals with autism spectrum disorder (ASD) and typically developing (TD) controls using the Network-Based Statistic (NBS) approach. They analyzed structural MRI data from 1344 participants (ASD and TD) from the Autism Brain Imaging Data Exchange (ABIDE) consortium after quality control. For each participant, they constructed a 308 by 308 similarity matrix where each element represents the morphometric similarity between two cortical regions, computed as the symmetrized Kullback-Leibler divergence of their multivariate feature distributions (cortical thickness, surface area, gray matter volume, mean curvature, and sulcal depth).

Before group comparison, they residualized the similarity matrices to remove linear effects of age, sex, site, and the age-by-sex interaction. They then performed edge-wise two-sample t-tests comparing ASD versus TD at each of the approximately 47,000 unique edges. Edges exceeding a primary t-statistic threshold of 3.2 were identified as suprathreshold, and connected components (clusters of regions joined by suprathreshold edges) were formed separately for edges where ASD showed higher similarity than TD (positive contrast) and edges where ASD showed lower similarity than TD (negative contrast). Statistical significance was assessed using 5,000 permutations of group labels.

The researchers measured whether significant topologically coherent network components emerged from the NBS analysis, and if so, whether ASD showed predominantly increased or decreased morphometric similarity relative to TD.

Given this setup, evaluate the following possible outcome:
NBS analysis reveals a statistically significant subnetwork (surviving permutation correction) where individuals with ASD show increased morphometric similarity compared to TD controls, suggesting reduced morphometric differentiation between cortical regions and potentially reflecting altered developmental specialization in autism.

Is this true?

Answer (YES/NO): YES